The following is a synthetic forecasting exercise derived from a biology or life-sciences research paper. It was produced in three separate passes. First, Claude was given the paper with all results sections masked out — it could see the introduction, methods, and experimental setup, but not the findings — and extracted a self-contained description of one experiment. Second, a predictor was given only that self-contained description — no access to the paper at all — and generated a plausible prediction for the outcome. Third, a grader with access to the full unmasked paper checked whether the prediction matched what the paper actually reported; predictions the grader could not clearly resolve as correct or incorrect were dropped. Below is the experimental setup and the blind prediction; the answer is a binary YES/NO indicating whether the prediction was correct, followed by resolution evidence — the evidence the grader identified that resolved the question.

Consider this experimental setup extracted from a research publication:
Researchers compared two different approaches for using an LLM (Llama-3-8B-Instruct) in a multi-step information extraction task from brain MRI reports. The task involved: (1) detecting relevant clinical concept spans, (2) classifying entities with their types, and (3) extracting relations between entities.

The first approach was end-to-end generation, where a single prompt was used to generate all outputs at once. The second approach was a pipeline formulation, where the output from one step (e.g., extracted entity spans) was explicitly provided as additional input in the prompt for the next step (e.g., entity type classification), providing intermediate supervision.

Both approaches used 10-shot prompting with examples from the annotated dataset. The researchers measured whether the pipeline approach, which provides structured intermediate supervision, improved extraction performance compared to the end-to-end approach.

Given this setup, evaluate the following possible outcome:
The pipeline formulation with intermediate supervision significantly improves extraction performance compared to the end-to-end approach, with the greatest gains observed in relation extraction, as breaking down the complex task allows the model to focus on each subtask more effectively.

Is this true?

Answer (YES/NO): NO